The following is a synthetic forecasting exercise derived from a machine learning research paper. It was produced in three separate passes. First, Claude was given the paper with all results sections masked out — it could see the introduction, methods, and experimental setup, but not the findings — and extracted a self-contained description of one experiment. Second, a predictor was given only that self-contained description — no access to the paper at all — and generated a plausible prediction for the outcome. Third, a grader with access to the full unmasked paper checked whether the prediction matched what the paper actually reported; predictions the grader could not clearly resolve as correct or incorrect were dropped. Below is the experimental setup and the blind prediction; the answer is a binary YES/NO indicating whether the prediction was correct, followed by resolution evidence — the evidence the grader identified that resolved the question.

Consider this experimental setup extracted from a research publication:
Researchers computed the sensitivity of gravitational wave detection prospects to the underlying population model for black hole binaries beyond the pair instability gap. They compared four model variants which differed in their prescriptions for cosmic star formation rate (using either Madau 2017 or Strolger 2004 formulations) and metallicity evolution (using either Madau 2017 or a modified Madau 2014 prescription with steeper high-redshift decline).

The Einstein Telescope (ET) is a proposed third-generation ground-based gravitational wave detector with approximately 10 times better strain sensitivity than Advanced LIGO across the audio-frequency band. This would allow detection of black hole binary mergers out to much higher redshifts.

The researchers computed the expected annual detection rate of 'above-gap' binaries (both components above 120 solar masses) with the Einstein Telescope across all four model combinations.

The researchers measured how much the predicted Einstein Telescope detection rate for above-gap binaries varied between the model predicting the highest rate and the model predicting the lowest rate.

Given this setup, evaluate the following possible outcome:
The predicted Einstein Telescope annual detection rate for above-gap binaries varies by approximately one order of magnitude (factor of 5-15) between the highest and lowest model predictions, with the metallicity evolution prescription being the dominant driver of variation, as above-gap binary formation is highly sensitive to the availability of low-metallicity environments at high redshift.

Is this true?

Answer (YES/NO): NO